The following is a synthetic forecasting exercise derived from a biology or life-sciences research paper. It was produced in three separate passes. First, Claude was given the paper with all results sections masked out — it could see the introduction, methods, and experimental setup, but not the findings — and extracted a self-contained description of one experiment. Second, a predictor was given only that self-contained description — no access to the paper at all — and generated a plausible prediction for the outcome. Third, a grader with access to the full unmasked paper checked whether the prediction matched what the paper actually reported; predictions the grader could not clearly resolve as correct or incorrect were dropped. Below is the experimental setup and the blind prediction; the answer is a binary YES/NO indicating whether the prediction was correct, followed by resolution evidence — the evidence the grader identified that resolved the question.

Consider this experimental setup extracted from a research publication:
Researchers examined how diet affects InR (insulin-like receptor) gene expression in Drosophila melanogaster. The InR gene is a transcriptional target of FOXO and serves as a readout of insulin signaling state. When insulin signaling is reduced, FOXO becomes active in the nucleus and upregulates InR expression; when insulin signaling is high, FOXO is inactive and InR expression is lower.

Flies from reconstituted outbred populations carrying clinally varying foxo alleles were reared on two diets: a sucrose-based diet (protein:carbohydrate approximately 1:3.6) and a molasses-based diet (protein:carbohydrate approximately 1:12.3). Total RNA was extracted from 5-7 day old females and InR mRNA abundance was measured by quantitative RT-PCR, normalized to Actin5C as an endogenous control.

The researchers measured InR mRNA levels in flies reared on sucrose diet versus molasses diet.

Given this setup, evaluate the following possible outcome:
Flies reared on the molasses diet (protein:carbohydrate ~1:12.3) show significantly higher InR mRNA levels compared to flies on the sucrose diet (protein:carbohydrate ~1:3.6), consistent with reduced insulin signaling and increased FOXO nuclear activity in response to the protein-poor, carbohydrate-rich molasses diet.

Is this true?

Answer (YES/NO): YES